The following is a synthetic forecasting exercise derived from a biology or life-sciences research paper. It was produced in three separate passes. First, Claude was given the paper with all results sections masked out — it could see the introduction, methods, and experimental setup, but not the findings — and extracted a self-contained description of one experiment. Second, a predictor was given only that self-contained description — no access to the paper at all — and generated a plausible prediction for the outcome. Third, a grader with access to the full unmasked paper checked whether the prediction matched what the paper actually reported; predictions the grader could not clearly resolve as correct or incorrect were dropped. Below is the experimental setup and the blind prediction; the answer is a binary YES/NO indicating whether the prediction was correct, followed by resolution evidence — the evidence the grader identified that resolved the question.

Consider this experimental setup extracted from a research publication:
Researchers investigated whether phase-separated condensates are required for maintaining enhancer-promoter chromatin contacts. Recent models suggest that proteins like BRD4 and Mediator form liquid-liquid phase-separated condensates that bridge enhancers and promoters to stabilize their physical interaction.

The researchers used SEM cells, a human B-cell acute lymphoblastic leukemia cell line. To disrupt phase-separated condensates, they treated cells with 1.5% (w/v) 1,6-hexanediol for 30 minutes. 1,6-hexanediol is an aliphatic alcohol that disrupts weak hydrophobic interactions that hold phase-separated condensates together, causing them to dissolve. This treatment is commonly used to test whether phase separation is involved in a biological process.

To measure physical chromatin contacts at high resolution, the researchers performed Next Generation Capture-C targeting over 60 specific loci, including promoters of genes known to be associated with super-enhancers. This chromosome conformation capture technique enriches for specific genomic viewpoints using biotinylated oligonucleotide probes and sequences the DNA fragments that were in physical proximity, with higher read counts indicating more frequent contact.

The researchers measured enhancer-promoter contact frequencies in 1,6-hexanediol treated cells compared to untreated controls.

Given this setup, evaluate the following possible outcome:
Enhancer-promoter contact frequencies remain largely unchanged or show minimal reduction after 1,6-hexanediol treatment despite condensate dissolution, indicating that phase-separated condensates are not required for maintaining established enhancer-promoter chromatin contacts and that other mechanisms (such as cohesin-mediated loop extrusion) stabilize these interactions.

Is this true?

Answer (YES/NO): YES